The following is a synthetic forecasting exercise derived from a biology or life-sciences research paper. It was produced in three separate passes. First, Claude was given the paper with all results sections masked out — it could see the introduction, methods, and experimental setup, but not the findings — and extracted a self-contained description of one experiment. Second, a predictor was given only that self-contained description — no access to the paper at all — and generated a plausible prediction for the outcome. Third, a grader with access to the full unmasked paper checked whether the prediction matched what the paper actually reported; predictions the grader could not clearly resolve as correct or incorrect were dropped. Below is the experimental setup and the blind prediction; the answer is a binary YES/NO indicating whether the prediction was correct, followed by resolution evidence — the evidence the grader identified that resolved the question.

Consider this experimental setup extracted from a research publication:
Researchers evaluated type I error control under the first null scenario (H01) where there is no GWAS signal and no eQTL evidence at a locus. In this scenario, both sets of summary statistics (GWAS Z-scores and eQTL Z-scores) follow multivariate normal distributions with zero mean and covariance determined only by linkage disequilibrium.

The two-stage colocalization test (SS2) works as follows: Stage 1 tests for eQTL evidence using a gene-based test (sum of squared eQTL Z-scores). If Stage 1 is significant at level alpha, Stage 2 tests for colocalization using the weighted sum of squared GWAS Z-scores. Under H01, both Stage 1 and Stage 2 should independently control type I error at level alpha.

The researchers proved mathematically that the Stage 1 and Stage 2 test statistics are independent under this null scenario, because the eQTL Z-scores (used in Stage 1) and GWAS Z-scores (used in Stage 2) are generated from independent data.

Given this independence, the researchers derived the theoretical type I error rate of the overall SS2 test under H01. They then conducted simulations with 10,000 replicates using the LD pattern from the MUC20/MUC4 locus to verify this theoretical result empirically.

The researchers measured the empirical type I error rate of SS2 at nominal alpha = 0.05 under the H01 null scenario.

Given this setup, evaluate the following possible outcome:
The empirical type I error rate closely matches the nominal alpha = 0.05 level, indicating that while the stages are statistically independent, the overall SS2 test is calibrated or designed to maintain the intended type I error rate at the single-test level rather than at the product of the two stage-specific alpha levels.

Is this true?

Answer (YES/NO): NO